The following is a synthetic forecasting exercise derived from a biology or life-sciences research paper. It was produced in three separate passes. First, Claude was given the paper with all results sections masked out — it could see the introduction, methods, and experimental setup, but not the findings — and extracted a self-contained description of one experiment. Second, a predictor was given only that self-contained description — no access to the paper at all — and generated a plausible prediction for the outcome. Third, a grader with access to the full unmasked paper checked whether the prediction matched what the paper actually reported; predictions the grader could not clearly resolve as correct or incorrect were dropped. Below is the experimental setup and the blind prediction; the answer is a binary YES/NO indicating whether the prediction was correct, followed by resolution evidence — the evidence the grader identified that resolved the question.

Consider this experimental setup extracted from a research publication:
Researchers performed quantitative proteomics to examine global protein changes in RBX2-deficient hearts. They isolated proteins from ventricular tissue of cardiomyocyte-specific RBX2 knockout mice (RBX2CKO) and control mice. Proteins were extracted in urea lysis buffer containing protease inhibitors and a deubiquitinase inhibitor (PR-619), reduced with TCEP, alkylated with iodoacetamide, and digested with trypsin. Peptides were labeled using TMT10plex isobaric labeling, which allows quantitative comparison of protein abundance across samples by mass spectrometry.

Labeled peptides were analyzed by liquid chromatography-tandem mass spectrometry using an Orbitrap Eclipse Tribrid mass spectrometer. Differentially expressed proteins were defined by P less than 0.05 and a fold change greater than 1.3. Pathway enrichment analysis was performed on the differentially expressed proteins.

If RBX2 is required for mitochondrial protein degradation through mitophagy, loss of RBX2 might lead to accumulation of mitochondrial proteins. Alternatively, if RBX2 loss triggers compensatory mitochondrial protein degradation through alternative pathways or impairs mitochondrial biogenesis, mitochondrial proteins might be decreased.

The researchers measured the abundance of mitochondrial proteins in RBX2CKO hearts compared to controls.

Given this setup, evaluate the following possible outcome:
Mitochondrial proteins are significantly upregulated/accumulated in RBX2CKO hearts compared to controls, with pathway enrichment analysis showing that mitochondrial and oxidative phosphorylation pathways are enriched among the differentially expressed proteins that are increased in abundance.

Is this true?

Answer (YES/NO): YES